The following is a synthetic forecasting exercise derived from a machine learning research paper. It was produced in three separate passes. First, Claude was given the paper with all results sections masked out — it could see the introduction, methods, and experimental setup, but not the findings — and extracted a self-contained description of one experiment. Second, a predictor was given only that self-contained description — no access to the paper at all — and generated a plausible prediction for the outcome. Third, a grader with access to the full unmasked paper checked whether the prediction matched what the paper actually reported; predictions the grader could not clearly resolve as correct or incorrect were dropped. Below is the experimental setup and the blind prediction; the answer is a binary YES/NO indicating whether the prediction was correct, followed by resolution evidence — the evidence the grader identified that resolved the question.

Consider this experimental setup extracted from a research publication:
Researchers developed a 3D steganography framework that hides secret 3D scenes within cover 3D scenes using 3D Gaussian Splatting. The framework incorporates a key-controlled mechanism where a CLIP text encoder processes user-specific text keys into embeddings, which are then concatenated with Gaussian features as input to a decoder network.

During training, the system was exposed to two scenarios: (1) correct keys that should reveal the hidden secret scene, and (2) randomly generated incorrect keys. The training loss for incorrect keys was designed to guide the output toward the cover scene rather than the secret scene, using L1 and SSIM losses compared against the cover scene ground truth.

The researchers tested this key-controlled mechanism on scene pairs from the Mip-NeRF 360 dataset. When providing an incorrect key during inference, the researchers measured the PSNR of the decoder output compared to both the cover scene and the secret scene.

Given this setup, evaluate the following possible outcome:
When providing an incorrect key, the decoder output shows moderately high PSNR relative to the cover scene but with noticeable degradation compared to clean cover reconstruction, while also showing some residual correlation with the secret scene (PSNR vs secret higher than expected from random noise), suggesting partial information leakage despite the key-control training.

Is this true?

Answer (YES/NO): NO